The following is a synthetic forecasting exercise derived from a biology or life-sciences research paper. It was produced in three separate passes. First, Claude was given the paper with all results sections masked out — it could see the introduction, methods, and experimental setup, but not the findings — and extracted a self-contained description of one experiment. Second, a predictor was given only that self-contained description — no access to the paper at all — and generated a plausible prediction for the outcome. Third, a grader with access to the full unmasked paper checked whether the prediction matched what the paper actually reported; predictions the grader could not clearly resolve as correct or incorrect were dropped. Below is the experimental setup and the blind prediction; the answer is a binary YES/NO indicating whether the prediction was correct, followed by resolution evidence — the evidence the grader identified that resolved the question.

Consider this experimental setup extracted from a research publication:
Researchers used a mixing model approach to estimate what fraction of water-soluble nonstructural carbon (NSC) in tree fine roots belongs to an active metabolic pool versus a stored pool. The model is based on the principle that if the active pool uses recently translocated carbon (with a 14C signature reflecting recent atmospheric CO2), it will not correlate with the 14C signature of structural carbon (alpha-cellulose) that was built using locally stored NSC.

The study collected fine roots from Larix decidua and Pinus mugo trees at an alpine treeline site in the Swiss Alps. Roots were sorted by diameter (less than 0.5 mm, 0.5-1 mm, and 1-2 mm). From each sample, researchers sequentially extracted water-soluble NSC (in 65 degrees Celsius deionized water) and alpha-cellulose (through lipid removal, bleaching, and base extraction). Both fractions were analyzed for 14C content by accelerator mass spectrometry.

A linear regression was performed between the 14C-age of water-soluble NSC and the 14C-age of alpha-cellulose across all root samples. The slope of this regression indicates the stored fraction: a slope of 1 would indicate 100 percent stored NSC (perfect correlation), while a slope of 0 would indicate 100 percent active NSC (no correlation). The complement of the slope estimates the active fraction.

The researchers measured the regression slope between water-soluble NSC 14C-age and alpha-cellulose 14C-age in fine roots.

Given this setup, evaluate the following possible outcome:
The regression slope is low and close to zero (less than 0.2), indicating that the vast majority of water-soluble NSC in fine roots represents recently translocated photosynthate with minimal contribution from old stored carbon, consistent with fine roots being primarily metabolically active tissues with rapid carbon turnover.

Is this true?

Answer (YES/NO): NO